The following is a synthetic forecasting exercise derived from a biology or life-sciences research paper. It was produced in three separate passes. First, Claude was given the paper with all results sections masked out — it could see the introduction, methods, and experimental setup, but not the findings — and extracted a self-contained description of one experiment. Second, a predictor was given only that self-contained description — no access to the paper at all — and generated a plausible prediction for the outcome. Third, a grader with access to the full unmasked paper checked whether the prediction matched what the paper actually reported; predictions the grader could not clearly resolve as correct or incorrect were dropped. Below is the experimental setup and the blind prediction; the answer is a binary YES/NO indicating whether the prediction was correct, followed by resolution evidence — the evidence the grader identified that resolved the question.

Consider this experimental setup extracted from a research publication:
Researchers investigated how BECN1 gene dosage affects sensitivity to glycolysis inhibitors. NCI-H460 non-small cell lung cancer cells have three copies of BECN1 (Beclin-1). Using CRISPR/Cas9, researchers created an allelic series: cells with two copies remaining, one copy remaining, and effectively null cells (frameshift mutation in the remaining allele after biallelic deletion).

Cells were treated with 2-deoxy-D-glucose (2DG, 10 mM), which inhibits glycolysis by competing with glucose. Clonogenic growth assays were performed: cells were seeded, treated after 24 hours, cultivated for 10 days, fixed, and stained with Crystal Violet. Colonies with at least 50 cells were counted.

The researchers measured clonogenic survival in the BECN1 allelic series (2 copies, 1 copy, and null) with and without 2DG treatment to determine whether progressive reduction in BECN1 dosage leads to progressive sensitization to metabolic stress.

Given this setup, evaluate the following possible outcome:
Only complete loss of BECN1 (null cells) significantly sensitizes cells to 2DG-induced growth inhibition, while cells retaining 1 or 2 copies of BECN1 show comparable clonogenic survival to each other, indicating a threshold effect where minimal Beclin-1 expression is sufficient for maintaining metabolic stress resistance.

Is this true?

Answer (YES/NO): NO